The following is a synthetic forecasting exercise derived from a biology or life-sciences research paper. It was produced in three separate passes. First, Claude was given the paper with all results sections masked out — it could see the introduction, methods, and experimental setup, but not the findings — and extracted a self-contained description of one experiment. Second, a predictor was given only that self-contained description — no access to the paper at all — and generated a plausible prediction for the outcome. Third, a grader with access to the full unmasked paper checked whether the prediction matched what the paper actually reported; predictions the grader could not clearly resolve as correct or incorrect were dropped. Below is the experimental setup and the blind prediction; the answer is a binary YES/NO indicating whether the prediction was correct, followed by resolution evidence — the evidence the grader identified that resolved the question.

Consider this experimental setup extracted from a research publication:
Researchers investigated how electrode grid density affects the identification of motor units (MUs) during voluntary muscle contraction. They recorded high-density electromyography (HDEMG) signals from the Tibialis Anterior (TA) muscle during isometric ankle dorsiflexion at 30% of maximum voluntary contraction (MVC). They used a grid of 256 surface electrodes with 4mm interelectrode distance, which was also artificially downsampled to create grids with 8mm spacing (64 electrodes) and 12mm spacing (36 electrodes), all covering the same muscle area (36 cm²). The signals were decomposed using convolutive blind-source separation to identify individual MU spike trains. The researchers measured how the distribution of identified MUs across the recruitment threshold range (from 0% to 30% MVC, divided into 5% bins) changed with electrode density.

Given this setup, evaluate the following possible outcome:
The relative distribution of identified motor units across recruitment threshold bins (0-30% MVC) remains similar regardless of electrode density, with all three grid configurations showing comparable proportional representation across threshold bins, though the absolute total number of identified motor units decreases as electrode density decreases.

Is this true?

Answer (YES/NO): NO